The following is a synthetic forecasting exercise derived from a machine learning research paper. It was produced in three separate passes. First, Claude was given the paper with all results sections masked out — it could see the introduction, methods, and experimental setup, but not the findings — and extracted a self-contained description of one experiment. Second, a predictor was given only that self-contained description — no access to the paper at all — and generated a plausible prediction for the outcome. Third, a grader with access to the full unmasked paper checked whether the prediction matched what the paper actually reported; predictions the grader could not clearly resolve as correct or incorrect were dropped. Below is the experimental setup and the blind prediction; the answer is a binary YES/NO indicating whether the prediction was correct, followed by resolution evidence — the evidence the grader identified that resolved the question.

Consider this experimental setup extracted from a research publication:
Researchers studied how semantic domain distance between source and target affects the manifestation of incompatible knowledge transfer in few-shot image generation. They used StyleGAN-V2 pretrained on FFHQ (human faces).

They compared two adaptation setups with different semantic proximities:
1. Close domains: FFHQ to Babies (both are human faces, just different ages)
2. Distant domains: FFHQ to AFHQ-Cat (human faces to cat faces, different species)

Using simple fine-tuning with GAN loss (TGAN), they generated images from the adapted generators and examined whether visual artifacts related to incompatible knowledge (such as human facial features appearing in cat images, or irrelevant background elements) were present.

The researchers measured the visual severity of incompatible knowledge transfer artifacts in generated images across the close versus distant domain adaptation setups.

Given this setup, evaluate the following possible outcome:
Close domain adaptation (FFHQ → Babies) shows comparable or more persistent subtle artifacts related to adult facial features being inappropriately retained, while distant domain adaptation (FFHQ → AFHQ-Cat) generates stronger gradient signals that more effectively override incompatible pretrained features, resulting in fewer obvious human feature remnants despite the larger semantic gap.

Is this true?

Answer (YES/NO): NO